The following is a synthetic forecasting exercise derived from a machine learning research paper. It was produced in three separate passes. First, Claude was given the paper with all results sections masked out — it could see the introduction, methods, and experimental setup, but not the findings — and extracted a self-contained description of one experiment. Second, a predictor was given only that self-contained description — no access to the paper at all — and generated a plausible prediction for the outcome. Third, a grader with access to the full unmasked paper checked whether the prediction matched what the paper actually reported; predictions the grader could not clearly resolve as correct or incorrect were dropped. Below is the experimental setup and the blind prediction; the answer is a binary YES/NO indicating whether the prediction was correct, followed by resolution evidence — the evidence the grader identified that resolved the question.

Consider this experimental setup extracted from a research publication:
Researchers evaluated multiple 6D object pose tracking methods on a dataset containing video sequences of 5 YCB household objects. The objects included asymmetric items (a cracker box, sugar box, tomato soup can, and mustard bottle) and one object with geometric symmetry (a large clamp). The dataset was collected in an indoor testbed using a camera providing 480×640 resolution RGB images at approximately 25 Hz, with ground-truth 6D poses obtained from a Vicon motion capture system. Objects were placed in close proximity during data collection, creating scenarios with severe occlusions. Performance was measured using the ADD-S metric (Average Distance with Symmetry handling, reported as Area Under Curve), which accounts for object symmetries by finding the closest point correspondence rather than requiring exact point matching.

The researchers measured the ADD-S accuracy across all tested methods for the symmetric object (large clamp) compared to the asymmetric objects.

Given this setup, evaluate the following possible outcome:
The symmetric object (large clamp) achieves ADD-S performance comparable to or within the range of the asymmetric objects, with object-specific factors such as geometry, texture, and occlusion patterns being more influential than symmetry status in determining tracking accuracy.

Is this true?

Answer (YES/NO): NO